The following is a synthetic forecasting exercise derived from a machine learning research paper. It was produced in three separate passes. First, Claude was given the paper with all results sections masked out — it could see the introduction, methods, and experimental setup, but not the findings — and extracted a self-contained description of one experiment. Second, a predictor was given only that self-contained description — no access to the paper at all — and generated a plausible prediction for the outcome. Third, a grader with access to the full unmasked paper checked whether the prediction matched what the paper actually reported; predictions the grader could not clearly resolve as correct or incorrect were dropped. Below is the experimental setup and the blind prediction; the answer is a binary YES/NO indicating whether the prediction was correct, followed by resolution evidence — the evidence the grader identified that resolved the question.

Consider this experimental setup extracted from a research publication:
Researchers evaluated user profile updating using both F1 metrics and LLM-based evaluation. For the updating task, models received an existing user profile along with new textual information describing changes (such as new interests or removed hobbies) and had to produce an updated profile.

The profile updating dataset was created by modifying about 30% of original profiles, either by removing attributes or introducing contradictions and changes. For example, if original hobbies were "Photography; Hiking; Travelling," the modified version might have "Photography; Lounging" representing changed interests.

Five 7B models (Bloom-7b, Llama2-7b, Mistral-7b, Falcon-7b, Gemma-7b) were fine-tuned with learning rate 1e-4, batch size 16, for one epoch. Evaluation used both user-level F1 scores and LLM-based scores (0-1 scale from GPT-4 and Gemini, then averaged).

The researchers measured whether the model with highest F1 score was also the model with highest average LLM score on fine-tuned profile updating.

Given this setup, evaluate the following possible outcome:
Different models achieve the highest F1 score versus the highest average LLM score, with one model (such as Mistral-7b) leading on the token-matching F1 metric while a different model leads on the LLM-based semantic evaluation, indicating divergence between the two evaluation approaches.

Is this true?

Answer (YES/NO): NO